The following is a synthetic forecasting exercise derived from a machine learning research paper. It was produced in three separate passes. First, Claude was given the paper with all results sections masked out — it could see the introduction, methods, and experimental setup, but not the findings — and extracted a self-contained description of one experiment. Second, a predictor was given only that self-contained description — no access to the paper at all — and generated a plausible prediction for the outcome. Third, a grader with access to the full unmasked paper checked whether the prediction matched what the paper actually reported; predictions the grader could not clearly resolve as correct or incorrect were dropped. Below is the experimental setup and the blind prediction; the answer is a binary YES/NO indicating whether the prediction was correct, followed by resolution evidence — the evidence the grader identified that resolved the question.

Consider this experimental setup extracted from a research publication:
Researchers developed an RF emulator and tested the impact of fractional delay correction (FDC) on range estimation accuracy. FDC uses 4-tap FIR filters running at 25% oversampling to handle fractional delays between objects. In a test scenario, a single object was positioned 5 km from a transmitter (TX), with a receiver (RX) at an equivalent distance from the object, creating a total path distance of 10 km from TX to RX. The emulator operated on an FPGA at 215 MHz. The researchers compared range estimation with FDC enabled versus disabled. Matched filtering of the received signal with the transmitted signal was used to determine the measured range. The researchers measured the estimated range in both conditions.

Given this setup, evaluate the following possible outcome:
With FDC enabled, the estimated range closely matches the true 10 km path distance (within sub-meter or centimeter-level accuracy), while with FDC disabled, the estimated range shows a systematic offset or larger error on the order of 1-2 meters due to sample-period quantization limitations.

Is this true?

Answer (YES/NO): NO